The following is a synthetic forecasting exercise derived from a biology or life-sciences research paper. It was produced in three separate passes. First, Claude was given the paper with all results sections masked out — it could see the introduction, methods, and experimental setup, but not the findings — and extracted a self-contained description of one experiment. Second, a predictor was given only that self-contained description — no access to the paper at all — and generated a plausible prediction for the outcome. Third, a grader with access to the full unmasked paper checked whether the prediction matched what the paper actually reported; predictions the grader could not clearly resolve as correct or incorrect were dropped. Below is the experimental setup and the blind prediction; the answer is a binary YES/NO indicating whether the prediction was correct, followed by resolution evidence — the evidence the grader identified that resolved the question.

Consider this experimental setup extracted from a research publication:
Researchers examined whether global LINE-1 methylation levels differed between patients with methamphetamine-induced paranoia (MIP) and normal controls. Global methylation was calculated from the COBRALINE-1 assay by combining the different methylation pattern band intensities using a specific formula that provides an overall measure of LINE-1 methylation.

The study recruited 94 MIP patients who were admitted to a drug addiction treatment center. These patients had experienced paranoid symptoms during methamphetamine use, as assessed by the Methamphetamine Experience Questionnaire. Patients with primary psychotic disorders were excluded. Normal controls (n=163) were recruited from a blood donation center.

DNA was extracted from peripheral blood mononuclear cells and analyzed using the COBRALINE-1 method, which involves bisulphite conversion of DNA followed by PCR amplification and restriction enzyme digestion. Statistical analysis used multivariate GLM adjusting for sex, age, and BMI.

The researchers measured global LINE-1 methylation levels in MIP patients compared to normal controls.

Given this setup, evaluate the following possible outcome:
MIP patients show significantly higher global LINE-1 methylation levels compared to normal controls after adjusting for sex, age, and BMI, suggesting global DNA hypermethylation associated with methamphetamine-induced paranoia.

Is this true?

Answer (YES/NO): NO